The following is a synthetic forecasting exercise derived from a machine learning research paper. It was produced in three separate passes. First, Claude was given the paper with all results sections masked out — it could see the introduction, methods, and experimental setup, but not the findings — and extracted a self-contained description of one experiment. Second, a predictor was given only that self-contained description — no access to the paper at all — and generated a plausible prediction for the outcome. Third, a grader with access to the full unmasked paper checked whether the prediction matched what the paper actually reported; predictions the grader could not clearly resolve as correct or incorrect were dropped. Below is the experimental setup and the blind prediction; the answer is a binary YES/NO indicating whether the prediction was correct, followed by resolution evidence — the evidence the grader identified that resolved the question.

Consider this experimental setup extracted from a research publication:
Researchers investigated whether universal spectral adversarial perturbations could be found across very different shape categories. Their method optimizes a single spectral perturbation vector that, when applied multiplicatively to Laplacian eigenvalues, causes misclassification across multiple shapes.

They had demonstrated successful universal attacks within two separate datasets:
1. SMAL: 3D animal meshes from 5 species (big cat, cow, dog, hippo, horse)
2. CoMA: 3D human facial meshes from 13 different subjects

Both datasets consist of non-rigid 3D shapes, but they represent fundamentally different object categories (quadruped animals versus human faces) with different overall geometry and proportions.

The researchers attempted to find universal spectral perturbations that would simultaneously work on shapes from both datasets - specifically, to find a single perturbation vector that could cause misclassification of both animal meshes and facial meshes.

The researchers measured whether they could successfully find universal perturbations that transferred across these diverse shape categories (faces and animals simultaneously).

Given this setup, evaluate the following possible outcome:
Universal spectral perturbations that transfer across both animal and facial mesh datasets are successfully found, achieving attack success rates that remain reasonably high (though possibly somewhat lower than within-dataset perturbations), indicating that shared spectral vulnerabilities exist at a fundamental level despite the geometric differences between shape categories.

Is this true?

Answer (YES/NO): NO